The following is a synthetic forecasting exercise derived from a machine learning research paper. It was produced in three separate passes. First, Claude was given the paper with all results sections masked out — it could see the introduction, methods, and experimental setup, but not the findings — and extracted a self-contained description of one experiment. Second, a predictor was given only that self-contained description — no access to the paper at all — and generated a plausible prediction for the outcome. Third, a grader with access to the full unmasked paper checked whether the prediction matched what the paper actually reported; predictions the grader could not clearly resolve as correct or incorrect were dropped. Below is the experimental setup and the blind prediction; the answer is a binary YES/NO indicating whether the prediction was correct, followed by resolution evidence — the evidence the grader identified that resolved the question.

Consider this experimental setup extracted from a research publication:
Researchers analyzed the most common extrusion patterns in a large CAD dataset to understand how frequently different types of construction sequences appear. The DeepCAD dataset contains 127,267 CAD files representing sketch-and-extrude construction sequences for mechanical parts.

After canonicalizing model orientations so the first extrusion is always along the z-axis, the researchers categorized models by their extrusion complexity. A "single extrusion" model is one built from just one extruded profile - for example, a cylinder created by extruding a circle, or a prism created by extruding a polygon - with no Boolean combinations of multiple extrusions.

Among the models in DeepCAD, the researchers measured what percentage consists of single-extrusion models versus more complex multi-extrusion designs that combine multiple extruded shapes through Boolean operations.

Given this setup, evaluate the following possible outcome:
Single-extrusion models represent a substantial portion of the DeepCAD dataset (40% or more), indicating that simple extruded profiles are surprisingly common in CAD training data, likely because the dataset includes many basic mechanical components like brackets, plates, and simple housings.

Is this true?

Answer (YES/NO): YES